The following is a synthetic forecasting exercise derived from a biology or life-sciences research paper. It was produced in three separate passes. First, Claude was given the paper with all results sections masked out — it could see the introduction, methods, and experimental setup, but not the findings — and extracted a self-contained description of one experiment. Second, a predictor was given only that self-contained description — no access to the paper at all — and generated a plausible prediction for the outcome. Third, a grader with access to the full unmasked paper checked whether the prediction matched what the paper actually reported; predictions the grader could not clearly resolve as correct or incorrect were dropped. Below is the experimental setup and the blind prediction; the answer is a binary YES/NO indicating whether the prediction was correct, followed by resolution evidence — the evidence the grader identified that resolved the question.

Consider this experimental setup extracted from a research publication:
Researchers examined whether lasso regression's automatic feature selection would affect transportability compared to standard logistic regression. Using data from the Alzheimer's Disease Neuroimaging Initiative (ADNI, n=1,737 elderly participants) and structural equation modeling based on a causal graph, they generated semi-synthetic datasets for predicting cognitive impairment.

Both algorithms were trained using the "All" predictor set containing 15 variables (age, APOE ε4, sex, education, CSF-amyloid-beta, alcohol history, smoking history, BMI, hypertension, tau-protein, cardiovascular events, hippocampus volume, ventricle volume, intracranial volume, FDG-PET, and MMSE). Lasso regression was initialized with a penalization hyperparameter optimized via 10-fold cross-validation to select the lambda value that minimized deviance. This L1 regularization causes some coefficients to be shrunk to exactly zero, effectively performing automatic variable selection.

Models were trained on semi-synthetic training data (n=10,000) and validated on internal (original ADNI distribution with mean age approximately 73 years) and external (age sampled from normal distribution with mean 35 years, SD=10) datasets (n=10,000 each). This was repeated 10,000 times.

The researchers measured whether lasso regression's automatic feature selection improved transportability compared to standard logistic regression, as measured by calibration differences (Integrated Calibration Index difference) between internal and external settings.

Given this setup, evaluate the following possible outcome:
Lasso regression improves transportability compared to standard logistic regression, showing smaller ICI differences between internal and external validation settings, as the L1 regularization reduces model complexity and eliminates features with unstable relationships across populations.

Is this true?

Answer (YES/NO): NO